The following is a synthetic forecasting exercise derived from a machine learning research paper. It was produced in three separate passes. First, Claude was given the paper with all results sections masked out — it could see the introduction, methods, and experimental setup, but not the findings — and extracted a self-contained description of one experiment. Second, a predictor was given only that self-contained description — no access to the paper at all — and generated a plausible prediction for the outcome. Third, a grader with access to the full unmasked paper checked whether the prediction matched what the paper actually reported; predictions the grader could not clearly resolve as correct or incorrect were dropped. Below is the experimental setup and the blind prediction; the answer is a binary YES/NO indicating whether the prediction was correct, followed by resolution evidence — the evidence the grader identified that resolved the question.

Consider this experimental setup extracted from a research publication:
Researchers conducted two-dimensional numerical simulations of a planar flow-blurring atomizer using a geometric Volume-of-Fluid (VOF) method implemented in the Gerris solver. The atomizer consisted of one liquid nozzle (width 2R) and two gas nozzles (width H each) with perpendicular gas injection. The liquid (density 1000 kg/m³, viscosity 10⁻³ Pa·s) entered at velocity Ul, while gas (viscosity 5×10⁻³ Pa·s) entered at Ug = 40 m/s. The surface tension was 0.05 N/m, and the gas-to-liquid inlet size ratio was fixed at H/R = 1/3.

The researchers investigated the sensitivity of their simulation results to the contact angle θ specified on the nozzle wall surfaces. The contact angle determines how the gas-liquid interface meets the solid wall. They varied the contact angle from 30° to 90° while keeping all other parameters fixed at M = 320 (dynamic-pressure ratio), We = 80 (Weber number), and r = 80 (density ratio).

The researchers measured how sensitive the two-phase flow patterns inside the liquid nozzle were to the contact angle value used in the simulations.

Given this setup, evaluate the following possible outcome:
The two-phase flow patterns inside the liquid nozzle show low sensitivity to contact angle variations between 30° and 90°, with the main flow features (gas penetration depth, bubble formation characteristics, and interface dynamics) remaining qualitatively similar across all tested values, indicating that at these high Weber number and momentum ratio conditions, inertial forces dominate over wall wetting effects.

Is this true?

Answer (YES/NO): NO